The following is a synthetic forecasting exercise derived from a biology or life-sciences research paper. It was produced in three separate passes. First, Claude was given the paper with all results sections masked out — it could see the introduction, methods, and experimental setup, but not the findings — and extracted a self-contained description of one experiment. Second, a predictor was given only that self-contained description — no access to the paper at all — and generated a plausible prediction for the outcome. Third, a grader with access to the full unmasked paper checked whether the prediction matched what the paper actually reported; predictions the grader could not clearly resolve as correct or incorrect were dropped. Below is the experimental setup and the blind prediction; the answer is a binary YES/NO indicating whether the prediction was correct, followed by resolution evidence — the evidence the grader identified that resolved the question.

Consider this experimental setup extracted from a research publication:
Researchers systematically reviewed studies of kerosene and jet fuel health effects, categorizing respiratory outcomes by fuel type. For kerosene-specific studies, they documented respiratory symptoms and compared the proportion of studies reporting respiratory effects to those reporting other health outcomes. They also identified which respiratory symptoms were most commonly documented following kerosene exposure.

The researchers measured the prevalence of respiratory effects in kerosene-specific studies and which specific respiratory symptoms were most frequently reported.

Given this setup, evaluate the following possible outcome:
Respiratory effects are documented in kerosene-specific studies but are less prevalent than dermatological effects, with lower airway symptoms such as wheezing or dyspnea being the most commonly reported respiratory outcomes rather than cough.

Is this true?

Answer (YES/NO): NO